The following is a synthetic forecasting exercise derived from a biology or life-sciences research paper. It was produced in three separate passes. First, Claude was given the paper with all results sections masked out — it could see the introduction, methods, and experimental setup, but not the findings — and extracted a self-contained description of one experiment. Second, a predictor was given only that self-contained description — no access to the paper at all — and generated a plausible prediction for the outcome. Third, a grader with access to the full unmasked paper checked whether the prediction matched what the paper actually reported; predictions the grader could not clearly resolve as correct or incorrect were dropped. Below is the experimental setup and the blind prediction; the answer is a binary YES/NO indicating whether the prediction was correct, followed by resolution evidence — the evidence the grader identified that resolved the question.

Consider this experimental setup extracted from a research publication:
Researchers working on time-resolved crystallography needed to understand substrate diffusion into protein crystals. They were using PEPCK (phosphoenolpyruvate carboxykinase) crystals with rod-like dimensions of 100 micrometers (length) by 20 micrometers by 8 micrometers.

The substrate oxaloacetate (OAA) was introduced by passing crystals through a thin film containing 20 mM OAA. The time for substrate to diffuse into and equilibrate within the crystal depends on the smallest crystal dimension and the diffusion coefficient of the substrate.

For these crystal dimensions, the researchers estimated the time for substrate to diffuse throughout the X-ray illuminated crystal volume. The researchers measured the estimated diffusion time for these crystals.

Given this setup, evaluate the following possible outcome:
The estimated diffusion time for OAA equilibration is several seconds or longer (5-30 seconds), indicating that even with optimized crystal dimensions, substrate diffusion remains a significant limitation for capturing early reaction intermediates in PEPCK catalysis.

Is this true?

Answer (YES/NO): NO